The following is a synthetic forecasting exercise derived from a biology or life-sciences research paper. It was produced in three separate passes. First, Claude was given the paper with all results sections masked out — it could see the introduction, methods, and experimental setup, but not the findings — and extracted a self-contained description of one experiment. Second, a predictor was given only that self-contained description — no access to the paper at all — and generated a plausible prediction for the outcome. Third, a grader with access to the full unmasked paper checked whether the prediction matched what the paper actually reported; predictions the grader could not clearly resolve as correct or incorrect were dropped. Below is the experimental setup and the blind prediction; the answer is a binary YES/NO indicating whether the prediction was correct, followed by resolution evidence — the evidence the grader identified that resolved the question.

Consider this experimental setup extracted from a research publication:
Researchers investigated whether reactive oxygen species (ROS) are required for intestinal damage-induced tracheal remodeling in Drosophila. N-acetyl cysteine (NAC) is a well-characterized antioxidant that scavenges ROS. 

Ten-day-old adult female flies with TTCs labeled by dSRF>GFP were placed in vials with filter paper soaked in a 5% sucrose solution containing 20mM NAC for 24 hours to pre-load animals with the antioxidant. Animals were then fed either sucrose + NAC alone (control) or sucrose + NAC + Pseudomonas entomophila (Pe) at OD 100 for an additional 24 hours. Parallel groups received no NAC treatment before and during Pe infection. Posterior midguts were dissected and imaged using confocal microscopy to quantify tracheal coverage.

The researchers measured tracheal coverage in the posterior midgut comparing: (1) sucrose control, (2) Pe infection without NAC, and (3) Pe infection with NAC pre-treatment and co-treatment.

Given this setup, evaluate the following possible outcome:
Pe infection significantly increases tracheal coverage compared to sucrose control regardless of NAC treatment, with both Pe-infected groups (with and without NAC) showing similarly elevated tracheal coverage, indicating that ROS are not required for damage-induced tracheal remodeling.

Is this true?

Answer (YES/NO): NO